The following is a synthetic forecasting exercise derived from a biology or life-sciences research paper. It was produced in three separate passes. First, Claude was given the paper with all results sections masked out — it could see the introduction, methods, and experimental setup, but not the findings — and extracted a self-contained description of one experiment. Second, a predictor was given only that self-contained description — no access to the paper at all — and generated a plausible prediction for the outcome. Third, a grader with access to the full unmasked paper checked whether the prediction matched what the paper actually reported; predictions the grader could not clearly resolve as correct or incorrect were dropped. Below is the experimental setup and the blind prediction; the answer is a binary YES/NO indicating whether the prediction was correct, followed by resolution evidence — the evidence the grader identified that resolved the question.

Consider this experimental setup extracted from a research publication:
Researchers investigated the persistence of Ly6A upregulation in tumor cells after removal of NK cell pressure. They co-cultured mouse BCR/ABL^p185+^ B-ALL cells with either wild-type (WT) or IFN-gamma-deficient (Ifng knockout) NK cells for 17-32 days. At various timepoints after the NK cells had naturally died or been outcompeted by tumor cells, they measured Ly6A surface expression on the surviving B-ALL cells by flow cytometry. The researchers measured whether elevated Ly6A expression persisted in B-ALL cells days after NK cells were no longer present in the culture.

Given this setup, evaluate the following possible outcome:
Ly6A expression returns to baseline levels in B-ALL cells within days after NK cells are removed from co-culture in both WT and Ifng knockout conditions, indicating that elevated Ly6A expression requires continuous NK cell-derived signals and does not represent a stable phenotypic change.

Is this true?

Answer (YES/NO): NO